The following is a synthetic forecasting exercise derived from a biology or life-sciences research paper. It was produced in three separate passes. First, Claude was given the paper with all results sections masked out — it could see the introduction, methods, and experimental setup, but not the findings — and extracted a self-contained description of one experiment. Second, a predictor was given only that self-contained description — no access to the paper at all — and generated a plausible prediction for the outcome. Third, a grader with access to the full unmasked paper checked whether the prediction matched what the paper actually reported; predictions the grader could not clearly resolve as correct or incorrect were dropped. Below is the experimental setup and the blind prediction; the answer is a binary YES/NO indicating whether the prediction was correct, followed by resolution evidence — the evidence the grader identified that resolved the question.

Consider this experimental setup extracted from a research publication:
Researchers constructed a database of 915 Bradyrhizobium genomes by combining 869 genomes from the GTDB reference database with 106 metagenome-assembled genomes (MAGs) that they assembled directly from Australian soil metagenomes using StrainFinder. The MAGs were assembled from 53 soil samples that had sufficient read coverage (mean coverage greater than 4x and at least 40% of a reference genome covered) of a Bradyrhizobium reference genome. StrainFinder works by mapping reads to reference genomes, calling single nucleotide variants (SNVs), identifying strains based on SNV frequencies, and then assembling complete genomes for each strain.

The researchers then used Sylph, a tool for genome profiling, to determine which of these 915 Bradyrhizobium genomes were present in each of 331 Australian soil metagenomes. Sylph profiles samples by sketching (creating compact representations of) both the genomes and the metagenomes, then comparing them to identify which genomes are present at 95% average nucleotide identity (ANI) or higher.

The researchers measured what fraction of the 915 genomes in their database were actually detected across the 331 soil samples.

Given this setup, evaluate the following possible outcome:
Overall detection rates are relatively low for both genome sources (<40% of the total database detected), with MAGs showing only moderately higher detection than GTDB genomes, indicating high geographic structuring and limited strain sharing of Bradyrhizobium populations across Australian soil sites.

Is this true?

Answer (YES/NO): NO